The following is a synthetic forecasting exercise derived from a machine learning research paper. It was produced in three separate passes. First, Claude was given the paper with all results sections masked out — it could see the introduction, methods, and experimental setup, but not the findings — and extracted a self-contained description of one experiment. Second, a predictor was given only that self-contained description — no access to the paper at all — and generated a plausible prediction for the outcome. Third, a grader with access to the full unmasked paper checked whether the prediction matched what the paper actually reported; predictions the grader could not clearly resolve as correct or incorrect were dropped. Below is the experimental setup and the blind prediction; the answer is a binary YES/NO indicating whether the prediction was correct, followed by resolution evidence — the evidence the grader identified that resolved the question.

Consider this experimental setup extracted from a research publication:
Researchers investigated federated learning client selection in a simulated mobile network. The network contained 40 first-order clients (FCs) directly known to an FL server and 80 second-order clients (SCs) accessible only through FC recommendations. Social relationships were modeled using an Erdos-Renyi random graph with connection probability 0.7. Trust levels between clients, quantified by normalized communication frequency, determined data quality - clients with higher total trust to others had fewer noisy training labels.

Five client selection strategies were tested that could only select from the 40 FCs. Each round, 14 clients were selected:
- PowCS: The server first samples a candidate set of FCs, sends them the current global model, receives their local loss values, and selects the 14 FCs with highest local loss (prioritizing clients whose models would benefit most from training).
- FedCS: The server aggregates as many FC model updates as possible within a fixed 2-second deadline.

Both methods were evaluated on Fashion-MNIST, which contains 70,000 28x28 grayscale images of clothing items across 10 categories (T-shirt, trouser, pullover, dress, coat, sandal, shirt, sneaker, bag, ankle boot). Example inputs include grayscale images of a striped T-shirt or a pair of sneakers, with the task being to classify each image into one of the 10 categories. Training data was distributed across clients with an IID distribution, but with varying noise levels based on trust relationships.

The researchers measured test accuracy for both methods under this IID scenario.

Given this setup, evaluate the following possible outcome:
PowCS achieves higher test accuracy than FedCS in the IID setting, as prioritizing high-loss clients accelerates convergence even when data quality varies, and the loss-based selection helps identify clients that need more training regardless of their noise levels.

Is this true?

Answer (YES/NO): YES